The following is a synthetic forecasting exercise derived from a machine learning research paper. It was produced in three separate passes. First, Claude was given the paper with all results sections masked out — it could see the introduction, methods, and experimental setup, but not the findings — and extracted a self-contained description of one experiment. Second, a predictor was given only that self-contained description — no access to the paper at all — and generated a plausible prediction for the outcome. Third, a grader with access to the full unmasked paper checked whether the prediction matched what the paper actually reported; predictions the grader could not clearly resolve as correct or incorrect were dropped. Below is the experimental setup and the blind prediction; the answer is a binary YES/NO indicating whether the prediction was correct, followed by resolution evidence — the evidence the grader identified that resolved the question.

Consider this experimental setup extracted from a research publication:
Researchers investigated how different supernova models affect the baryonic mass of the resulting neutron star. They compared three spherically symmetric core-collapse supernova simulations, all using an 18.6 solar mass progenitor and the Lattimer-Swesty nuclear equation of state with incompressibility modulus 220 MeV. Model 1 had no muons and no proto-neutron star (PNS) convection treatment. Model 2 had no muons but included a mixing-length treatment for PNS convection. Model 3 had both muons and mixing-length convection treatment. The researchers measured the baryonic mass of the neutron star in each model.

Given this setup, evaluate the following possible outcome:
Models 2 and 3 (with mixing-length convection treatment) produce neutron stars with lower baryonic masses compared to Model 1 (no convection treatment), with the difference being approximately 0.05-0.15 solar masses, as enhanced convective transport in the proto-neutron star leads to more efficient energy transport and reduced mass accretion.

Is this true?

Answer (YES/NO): NO